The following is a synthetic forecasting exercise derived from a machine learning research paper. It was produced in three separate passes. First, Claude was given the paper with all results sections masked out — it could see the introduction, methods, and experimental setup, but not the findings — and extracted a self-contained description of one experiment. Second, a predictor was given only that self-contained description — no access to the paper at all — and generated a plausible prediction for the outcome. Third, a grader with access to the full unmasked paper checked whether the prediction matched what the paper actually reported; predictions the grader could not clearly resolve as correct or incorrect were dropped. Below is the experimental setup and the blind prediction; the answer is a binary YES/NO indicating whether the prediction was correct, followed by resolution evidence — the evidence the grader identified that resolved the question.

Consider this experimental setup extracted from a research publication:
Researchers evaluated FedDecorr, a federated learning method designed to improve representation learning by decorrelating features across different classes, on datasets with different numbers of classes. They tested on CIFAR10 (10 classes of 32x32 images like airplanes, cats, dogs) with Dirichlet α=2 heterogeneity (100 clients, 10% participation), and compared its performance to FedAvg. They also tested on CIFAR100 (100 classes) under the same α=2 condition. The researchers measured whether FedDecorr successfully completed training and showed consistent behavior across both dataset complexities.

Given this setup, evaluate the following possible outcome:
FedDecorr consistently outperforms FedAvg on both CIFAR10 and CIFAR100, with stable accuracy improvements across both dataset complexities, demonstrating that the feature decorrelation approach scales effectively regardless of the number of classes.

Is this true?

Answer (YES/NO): NO